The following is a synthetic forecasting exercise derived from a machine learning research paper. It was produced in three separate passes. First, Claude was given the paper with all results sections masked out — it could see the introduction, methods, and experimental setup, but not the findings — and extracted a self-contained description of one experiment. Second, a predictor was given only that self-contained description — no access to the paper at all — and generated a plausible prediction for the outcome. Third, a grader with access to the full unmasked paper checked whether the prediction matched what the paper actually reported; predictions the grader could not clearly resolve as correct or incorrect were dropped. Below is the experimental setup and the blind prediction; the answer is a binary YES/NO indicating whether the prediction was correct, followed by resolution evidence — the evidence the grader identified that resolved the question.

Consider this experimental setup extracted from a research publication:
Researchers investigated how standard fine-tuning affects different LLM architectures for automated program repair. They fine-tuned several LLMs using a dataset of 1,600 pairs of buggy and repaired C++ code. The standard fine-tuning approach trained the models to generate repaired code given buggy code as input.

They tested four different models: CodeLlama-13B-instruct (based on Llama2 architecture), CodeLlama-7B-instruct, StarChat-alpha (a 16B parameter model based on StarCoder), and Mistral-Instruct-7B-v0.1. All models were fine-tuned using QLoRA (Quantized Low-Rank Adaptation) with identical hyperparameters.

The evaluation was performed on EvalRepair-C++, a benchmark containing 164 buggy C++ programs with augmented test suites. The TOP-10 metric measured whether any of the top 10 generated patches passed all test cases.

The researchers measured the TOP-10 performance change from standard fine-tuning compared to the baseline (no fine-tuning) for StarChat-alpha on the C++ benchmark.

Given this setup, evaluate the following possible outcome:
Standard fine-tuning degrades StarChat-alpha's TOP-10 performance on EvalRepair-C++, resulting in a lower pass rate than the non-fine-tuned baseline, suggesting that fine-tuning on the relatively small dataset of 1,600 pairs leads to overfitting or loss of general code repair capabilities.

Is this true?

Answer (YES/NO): YES